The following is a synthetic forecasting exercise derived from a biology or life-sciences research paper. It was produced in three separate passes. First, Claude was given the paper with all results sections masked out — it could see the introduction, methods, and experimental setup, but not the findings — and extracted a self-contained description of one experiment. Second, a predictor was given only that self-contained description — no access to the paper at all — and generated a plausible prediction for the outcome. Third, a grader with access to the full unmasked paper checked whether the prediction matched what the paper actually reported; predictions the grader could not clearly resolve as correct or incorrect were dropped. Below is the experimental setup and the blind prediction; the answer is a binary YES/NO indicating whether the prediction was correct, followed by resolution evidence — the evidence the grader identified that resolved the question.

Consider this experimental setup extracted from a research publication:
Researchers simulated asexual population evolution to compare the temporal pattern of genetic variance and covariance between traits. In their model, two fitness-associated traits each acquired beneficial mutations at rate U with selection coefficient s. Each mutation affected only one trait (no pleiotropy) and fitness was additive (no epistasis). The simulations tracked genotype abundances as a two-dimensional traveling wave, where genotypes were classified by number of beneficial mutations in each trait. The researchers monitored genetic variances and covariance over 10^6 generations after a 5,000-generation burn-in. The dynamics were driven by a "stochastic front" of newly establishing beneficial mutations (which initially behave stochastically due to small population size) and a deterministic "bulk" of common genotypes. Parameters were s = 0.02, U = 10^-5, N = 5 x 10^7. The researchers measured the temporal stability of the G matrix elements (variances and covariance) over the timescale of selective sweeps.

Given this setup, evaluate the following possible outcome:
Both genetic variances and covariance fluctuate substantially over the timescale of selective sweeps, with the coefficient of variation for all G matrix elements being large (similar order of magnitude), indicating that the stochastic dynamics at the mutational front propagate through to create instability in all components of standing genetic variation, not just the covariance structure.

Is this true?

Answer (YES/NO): NO